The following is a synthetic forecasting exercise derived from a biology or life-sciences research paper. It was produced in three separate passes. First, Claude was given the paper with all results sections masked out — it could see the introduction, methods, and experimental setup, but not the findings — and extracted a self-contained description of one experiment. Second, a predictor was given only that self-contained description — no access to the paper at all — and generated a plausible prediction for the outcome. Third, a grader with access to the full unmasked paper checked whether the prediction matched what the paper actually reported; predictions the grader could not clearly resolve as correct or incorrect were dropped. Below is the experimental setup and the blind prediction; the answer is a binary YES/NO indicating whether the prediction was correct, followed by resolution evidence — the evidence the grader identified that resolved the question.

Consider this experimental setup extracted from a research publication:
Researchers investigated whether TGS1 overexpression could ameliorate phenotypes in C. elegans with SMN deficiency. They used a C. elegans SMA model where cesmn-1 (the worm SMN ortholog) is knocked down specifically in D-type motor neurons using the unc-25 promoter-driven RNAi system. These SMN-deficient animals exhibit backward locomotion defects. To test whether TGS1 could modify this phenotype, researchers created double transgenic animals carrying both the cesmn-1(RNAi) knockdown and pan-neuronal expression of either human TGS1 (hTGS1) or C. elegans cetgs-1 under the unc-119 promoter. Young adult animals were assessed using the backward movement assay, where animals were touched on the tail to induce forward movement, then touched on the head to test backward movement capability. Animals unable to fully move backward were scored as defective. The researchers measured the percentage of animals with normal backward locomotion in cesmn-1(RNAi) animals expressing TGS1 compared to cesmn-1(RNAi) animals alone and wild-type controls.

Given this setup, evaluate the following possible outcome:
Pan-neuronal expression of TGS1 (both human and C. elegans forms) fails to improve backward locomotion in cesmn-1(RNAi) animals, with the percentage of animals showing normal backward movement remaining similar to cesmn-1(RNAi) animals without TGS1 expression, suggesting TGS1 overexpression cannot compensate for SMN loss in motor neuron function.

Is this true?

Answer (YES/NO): NO